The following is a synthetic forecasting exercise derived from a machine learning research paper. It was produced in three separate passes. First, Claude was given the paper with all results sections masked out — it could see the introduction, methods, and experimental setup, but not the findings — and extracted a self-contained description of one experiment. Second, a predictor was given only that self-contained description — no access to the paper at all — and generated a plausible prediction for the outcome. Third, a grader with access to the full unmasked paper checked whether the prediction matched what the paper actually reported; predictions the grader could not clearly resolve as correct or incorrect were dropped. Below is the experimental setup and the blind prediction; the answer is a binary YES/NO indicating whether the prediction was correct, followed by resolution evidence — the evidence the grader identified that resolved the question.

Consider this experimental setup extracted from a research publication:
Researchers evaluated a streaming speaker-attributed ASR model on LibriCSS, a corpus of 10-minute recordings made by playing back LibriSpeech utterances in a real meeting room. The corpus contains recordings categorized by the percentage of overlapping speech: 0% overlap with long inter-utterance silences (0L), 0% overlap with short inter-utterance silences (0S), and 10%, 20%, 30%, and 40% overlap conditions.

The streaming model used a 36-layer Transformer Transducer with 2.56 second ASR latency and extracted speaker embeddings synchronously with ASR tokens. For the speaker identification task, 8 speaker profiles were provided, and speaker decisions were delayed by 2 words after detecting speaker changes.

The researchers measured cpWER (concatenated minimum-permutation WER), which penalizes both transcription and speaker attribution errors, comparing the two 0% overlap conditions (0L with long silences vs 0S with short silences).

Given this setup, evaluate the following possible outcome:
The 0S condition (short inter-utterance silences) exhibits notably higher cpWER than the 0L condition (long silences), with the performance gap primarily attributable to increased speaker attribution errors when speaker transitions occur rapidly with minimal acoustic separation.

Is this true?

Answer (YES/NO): NO